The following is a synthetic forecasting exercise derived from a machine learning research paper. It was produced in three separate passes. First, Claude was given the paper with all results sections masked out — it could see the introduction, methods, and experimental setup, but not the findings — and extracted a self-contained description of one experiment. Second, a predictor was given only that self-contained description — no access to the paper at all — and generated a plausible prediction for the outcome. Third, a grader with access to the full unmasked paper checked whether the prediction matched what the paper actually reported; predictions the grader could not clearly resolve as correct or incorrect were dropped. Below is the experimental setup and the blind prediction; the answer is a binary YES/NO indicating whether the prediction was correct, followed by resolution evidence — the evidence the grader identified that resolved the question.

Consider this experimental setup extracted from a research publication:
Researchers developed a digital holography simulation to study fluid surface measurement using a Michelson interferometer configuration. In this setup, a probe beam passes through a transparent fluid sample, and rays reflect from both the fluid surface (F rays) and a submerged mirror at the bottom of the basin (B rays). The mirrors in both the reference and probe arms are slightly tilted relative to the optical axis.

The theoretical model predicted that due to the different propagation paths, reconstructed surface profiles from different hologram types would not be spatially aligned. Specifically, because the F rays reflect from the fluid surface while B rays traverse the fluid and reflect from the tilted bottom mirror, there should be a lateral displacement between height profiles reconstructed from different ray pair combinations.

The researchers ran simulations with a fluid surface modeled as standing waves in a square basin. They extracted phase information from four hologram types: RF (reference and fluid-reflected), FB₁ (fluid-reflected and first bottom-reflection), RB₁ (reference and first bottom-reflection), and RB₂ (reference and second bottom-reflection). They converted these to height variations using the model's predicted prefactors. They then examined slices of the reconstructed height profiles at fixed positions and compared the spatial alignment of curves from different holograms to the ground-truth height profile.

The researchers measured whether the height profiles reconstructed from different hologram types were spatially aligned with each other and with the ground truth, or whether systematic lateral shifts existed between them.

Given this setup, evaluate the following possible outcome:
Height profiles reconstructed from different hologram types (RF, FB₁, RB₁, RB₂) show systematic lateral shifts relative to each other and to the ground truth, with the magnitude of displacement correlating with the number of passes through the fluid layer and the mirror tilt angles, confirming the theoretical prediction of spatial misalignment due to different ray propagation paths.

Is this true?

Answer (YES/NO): YES